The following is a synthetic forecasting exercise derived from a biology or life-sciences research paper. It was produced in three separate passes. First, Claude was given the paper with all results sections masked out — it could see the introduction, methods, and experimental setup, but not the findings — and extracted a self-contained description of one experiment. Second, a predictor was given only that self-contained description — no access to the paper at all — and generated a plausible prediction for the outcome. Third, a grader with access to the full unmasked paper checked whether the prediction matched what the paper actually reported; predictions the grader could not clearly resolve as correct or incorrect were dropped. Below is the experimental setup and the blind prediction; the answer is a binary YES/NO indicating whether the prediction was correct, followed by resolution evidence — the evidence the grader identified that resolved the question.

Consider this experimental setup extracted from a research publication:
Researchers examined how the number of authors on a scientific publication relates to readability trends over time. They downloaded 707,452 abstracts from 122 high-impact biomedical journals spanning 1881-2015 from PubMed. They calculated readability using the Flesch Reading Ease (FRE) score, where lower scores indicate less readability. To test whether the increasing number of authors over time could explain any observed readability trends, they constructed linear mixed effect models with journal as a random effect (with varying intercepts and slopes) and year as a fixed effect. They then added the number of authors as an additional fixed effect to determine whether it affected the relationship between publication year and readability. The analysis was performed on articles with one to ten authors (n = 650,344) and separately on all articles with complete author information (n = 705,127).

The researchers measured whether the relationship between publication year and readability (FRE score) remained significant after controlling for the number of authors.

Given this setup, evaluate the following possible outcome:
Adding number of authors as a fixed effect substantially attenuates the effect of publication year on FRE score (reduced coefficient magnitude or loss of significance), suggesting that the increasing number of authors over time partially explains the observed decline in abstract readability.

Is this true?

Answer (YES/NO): NO